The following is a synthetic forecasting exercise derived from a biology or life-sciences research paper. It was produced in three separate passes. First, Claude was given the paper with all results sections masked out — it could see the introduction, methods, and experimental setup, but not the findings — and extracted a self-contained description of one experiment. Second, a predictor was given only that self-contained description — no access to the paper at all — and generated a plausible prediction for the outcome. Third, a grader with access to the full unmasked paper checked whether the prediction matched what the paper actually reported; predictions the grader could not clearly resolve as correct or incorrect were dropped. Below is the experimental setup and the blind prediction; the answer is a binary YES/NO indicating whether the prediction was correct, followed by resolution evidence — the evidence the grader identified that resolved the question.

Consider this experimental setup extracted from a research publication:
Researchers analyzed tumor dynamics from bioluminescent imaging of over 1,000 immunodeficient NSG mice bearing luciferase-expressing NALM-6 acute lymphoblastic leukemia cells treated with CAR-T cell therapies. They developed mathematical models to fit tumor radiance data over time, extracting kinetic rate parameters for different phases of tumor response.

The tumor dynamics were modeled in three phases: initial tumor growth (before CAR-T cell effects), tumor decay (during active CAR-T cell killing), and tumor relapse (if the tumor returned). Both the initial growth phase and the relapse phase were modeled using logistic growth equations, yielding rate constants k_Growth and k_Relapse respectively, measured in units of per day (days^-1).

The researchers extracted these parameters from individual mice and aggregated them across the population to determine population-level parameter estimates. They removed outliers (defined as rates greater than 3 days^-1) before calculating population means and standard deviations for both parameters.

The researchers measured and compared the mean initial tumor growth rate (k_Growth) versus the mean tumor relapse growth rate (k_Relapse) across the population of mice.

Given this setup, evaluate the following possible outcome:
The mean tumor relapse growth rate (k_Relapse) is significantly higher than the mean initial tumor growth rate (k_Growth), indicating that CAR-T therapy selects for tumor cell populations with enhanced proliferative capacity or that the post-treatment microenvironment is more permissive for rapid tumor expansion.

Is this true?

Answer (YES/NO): NO